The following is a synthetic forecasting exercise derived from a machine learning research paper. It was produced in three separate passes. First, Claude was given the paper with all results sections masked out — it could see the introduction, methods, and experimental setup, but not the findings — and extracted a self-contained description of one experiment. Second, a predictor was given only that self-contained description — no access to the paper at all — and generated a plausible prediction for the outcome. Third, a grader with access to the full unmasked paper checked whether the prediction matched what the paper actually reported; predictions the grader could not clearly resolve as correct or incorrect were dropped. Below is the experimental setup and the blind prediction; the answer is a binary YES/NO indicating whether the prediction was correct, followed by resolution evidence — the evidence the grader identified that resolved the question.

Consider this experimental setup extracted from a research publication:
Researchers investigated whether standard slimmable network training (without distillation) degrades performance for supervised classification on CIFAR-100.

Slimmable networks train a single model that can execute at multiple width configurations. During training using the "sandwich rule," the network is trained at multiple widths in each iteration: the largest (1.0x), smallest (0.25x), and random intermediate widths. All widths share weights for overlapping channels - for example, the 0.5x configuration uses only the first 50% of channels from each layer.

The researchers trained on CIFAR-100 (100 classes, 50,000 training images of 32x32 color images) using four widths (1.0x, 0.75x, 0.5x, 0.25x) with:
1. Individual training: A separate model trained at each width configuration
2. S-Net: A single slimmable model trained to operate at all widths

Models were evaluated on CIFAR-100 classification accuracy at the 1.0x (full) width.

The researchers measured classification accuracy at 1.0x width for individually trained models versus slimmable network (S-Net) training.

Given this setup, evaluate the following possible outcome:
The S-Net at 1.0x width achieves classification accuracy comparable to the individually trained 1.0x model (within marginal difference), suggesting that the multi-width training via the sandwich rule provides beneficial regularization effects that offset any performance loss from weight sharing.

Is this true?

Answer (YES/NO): NO